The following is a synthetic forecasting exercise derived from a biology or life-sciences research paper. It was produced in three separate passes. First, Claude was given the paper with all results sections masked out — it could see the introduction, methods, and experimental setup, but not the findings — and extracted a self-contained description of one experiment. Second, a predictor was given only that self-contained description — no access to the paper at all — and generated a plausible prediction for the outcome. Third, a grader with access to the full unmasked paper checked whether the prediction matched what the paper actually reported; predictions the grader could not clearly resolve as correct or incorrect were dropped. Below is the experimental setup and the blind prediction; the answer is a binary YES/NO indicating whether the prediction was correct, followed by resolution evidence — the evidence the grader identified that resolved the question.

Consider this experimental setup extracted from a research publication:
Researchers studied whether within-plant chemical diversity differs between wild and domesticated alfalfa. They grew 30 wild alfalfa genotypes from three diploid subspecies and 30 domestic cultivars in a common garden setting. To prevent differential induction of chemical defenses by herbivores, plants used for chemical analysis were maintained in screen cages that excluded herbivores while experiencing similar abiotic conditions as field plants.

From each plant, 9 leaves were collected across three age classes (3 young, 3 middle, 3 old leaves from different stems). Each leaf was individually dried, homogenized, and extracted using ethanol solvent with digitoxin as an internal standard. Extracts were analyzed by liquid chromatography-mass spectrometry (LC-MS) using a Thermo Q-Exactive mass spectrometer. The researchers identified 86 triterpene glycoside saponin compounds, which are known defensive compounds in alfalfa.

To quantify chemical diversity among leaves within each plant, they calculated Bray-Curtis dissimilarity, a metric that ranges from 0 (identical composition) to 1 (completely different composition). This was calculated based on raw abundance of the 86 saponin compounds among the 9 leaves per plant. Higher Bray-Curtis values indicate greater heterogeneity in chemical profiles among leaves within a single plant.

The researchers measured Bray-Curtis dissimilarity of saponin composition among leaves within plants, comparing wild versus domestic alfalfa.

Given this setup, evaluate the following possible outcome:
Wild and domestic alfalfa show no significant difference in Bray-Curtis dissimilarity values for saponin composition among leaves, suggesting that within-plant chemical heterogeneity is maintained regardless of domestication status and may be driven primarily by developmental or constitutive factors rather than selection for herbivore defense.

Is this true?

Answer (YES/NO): NO